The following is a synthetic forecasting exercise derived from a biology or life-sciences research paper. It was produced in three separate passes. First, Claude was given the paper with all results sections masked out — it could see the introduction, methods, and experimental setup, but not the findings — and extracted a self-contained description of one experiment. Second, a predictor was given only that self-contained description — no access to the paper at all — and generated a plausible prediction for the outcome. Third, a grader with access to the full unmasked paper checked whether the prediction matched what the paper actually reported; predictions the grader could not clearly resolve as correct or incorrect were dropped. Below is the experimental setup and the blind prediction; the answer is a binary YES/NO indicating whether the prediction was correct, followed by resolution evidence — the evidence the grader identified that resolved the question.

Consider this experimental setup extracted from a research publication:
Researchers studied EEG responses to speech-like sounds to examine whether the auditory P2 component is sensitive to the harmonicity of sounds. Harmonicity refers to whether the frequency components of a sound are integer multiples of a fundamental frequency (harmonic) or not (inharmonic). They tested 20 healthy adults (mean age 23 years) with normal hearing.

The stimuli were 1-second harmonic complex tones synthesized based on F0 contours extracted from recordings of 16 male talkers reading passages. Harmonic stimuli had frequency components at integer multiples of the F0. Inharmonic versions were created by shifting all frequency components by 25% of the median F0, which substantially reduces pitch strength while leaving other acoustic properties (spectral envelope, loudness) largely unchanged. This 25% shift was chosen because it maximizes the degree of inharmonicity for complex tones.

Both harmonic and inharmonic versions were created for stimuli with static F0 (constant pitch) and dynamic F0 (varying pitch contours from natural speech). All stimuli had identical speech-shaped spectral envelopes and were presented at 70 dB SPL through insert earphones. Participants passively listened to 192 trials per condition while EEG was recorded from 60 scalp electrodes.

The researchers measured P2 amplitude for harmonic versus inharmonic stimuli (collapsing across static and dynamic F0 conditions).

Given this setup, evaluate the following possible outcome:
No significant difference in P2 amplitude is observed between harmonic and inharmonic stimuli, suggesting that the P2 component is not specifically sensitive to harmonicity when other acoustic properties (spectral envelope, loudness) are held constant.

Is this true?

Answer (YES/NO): YES